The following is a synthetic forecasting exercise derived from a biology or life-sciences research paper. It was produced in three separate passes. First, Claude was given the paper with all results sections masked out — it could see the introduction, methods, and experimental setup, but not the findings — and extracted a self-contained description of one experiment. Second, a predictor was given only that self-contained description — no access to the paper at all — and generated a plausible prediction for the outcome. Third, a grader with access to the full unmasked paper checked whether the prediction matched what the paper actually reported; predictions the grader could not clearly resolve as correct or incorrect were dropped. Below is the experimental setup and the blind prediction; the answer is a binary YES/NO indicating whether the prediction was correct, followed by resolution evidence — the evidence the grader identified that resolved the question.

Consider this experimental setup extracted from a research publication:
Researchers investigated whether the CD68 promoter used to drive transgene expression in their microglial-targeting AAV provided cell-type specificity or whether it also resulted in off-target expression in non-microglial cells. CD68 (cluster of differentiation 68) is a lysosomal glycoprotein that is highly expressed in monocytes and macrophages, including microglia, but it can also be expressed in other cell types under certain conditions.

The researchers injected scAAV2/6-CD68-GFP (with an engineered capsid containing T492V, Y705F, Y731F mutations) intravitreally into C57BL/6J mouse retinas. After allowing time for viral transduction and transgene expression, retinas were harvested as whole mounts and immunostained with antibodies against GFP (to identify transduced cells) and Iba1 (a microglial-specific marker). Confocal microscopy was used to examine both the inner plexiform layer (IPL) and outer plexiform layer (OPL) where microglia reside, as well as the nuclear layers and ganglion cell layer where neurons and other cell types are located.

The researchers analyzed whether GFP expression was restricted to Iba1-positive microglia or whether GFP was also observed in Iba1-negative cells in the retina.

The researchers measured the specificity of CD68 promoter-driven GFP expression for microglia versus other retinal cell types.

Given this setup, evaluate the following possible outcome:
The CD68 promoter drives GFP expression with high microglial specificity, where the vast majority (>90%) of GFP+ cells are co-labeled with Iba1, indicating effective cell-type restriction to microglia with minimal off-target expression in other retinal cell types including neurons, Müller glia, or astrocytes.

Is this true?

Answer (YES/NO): NO